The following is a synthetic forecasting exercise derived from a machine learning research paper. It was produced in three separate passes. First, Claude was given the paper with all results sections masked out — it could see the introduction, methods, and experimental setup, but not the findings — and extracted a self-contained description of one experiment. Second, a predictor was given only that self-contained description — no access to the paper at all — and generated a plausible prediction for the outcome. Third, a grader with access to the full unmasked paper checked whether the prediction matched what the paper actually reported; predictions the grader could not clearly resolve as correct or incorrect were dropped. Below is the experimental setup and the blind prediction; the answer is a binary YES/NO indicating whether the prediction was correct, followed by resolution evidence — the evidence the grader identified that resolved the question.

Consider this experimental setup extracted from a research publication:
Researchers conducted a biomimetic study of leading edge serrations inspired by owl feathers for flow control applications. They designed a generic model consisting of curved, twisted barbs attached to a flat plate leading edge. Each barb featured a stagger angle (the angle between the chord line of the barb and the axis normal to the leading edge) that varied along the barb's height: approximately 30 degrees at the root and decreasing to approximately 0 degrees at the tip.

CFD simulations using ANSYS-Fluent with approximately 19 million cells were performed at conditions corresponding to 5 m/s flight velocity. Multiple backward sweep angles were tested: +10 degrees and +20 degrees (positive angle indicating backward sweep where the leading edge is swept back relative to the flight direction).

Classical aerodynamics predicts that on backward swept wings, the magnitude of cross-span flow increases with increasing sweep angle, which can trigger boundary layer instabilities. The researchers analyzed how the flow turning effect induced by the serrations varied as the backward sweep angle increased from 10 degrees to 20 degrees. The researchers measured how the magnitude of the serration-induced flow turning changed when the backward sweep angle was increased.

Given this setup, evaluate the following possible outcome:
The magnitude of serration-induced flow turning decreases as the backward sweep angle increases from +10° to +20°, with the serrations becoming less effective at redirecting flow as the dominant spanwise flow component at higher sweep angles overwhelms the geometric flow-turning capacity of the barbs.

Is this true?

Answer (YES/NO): NO